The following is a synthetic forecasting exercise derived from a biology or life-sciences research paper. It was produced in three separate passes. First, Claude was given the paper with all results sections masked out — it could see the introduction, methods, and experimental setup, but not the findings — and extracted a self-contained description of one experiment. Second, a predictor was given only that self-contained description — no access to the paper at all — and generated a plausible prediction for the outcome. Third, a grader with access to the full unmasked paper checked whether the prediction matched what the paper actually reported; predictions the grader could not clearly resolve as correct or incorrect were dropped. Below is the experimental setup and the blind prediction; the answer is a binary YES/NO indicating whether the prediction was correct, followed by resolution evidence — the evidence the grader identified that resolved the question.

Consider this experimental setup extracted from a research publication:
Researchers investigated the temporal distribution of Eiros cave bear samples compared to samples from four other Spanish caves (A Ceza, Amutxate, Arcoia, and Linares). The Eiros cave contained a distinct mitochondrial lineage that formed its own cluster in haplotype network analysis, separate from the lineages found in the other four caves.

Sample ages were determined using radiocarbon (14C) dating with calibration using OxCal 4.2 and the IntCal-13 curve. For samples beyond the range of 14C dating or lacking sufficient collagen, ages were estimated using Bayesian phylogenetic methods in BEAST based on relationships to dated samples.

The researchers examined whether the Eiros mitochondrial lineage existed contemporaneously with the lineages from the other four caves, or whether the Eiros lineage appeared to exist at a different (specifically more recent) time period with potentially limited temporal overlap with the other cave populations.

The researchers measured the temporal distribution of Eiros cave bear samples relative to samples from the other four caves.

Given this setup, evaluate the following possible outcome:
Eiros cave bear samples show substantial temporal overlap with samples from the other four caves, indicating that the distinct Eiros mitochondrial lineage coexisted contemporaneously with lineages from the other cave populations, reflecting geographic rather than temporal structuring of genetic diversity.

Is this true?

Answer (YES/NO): NO